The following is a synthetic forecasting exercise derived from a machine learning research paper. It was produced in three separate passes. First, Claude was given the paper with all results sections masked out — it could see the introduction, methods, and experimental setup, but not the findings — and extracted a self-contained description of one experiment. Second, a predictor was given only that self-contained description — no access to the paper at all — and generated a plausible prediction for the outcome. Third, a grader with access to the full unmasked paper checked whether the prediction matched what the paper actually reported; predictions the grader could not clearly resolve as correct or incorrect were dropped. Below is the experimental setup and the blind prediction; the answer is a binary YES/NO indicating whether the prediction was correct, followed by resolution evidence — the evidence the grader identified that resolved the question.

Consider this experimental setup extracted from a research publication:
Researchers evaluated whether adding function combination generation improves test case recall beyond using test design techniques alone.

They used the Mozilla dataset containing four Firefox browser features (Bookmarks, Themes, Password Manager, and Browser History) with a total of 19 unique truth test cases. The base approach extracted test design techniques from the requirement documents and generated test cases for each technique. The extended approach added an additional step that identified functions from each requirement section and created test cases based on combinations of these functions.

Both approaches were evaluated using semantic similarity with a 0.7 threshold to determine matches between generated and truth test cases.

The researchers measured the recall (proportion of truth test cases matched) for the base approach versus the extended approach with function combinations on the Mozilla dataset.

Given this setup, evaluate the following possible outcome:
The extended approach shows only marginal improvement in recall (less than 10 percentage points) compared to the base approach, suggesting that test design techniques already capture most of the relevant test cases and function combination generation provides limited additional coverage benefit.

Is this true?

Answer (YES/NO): NO